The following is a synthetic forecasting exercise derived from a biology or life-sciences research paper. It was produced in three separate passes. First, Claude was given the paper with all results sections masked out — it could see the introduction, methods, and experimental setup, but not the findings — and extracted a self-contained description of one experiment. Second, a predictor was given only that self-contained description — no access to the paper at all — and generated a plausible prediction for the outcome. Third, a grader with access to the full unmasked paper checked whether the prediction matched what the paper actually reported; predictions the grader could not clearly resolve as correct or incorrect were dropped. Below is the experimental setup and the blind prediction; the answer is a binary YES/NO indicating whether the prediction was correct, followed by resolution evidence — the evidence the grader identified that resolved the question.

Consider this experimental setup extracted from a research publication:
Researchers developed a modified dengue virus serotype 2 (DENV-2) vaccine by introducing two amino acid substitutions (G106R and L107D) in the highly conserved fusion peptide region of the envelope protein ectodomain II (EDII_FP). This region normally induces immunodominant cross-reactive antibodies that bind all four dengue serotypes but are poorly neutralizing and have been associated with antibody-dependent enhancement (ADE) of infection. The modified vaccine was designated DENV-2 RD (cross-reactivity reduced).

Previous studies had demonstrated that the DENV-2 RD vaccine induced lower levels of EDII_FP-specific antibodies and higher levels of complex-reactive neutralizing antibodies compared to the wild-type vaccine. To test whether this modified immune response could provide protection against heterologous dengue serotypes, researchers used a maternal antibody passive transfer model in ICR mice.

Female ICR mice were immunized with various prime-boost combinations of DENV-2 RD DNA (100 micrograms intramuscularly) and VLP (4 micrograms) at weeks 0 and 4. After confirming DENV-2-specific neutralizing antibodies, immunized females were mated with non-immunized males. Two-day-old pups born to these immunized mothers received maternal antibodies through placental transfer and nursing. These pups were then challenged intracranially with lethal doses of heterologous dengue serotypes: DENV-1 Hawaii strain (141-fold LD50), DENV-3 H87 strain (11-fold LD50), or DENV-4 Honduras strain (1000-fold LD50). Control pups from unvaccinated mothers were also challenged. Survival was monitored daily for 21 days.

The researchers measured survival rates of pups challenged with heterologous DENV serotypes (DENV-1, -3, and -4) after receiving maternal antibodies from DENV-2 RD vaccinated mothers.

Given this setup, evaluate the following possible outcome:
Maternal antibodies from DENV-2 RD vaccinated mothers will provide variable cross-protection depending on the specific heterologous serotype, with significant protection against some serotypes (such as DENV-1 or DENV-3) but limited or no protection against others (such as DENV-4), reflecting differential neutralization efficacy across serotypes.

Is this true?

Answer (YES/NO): NO